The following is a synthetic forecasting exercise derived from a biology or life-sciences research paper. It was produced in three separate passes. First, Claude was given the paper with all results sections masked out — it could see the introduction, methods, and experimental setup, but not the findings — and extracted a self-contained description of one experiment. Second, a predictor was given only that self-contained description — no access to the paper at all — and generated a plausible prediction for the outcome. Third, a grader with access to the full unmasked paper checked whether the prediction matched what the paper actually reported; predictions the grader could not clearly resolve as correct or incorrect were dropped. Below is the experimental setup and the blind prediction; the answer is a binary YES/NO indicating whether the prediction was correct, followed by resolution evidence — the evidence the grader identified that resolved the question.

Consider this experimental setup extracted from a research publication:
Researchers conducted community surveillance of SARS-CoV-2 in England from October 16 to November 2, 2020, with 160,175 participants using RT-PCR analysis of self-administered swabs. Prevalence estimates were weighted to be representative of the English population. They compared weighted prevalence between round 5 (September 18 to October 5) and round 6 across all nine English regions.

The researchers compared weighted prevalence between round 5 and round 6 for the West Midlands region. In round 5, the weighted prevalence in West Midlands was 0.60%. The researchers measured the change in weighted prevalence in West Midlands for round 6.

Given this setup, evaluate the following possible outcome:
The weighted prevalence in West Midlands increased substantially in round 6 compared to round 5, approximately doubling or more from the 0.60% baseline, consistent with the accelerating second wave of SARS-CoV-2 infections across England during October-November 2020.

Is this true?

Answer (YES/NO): YES